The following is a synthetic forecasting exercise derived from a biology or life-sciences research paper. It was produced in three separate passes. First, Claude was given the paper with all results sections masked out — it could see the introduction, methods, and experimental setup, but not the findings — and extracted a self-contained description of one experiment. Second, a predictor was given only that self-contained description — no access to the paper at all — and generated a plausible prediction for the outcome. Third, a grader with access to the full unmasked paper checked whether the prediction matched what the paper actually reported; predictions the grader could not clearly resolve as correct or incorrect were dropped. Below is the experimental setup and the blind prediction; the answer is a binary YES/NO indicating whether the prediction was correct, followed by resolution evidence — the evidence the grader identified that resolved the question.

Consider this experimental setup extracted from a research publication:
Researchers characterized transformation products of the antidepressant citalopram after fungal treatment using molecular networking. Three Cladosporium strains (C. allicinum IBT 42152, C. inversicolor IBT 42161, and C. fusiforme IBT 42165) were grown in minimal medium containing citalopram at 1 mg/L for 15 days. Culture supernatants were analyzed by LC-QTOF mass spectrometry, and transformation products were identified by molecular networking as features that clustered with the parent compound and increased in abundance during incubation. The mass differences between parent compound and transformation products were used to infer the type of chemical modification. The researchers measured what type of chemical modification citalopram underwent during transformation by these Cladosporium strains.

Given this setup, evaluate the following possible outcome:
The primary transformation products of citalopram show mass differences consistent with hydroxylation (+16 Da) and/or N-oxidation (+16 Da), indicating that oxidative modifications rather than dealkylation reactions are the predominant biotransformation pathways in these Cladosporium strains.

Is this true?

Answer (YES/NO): NO